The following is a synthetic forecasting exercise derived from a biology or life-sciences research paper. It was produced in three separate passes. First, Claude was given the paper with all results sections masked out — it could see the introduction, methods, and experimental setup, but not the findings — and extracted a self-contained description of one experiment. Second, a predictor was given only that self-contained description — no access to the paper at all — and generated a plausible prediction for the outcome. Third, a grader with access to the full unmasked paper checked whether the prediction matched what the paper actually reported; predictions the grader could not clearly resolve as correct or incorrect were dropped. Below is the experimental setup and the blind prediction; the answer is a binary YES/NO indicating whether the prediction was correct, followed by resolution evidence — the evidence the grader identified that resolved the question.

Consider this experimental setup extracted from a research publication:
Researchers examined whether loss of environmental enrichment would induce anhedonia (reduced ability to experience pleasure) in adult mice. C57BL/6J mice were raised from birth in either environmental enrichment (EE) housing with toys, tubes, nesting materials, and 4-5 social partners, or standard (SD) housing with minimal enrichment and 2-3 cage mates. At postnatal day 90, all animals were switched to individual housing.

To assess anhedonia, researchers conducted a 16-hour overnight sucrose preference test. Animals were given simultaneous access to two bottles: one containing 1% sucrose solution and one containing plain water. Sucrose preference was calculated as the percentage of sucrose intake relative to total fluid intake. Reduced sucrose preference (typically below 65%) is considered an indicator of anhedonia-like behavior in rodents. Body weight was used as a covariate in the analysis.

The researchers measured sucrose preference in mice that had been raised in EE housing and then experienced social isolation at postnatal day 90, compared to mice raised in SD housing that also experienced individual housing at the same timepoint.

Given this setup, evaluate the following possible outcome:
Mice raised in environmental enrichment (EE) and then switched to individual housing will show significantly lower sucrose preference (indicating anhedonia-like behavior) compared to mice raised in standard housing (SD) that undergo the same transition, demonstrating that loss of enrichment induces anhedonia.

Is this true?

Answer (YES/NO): NO